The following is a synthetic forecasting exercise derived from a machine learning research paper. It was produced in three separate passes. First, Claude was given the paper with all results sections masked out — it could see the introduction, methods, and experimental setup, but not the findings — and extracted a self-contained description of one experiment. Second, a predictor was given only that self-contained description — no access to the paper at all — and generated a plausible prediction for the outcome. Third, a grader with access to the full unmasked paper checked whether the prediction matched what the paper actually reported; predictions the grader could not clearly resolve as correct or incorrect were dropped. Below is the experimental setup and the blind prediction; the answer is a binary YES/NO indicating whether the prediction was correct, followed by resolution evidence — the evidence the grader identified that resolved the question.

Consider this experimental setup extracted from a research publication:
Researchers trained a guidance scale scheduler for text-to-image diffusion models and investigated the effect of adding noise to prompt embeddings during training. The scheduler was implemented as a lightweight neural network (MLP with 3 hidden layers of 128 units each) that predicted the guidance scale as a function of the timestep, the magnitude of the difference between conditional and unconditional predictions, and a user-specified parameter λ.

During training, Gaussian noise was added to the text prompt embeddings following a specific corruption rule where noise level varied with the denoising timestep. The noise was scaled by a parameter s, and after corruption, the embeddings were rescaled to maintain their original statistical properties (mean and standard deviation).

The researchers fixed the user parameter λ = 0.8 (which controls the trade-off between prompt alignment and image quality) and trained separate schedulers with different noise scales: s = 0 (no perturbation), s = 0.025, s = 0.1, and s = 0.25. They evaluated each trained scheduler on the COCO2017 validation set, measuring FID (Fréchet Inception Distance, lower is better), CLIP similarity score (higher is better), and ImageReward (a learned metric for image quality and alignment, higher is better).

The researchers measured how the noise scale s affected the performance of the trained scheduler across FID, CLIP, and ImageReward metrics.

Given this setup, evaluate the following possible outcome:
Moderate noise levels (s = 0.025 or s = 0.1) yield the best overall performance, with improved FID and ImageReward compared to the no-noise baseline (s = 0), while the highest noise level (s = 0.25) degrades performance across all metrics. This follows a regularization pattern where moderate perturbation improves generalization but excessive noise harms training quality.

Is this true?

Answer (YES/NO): NO